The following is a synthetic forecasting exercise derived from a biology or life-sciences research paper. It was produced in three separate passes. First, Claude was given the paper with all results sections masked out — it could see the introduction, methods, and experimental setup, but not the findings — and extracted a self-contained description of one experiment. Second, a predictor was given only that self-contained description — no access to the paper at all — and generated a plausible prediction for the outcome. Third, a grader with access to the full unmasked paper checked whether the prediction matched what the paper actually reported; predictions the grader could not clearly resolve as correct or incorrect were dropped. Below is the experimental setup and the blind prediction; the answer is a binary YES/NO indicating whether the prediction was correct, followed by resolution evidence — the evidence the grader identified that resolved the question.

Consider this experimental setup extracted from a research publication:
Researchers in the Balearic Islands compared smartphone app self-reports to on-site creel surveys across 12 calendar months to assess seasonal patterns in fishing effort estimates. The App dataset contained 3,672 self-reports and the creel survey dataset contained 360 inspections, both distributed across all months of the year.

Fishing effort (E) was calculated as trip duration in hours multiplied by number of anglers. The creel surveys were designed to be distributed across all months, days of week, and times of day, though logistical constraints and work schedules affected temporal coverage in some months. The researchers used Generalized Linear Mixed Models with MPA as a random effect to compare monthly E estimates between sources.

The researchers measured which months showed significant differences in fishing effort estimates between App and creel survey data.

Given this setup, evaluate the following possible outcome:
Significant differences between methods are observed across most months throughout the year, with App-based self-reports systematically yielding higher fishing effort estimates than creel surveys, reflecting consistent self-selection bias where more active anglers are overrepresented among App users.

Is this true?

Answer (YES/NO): NO